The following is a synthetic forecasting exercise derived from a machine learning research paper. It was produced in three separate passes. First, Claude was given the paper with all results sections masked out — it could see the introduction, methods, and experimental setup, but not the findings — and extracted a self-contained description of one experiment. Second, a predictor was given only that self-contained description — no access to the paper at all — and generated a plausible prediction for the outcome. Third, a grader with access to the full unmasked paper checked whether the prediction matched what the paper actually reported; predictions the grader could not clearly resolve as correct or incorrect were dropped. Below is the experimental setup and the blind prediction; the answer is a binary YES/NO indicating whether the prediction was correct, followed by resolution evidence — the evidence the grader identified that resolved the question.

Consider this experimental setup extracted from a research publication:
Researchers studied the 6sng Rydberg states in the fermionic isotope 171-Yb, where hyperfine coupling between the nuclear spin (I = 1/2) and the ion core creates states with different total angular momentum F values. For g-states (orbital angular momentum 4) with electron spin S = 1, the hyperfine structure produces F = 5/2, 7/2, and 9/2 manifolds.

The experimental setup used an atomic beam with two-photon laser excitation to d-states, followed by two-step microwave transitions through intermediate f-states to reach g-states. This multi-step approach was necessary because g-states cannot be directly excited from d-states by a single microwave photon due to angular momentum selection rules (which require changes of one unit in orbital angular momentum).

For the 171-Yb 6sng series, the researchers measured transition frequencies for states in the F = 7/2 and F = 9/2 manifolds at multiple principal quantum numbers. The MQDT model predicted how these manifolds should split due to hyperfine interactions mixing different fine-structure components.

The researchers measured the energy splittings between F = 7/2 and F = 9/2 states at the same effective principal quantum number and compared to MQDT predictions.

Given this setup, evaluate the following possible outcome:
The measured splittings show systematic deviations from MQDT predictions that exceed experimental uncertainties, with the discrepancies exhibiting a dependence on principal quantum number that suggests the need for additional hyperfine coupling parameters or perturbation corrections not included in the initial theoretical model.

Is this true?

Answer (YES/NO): NO